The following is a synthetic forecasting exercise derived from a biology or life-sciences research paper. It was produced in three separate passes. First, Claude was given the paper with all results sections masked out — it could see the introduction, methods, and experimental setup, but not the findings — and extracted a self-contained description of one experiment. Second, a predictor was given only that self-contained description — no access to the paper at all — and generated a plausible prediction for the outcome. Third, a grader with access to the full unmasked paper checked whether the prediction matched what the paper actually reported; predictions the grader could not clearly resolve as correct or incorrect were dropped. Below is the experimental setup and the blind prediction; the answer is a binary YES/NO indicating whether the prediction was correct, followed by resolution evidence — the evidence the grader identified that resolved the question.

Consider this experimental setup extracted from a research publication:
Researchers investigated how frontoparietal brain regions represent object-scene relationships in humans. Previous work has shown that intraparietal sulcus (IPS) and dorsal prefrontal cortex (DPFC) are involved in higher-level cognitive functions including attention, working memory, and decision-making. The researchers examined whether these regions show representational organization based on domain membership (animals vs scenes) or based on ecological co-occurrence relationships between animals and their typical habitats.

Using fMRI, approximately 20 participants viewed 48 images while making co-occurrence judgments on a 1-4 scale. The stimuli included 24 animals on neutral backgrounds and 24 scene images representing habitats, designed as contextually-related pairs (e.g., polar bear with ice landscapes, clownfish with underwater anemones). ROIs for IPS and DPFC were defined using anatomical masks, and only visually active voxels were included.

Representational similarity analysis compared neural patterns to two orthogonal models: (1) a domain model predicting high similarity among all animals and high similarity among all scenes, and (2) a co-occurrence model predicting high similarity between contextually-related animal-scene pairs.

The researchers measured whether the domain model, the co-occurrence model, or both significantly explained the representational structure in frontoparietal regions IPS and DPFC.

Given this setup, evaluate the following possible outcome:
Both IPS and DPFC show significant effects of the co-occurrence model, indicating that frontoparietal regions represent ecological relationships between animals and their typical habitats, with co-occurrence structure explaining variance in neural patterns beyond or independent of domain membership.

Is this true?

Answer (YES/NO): YES